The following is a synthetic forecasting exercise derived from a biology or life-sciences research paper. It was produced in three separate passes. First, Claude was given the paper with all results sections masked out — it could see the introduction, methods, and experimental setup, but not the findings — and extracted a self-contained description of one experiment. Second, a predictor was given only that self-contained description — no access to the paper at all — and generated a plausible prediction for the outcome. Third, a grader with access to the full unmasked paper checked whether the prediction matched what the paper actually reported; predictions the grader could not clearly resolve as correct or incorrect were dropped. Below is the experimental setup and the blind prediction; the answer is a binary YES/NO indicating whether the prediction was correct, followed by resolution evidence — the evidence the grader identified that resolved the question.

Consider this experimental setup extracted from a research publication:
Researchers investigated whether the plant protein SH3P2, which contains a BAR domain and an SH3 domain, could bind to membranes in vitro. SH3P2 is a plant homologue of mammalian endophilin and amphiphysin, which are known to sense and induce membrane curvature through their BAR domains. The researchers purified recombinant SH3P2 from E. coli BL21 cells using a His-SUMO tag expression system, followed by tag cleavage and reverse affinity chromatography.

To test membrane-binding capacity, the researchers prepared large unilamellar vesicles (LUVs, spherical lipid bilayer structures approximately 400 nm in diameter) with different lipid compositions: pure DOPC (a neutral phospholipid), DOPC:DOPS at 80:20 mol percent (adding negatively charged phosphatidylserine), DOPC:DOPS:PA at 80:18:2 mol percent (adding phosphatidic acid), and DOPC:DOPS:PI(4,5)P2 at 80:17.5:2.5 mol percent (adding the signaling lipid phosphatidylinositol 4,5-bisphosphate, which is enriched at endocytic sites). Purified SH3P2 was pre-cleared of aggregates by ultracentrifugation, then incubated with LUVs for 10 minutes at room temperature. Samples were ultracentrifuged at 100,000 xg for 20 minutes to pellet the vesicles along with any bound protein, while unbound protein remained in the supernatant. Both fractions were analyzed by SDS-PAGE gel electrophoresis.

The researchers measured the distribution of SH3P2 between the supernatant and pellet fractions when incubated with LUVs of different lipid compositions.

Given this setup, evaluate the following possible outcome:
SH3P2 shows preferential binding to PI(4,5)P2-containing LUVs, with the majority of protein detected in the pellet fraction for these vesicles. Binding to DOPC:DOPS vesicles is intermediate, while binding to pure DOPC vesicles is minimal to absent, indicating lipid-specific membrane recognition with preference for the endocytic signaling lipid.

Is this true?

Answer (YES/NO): NO